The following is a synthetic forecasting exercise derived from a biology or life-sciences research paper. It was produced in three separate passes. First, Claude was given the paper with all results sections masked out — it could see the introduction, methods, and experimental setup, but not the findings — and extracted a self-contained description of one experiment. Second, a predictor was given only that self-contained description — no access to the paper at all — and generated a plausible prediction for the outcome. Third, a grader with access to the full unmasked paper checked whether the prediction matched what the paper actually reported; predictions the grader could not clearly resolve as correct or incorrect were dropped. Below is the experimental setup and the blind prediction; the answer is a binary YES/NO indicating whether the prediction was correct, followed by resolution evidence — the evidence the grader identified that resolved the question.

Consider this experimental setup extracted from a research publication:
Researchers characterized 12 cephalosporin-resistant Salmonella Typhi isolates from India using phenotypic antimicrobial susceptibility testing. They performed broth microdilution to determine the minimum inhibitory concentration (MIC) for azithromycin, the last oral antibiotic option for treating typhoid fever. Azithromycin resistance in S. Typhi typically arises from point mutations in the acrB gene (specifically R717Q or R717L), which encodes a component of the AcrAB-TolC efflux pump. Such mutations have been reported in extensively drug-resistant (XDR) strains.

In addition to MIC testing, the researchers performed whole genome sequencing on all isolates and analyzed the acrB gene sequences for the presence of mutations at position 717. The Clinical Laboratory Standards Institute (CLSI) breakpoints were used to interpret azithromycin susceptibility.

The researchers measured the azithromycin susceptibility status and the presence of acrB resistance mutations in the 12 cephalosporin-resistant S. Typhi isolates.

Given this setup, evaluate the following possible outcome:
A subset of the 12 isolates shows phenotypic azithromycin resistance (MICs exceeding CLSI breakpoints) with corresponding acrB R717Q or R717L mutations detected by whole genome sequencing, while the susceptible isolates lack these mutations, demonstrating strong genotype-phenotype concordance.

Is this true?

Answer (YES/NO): NO